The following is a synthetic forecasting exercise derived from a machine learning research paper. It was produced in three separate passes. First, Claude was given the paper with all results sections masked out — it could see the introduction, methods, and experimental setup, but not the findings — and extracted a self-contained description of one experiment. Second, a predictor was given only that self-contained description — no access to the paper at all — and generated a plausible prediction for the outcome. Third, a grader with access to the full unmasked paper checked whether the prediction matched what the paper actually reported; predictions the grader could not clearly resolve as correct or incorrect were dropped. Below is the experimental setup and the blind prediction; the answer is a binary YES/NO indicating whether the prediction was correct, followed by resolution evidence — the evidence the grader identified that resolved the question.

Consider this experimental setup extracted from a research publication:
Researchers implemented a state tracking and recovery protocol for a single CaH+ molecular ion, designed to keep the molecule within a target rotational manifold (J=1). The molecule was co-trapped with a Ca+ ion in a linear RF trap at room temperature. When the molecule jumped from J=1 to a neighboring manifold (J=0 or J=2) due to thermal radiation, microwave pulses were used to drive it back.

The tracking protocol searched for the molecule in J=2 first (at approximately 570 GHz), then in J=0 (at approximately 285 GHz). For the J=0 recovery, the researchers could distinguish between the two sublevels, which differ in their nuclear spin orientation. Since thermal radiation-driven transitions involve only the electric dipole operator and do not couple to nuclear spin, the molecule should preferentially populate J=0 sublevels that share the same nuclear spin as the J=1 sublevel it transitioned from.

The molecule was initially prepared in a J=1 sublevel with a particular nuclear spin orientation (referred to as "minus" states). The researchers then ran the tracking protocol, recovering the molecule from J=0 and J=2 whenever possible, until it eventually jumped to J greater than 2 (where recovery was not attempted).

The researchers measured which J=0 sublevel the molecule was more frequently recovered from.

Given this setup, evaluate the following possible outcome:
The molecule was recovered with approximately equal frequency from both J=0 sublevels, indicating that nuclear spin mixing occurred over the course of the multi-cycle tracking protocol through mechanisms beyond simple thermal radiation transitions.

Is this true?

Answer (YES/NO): NO